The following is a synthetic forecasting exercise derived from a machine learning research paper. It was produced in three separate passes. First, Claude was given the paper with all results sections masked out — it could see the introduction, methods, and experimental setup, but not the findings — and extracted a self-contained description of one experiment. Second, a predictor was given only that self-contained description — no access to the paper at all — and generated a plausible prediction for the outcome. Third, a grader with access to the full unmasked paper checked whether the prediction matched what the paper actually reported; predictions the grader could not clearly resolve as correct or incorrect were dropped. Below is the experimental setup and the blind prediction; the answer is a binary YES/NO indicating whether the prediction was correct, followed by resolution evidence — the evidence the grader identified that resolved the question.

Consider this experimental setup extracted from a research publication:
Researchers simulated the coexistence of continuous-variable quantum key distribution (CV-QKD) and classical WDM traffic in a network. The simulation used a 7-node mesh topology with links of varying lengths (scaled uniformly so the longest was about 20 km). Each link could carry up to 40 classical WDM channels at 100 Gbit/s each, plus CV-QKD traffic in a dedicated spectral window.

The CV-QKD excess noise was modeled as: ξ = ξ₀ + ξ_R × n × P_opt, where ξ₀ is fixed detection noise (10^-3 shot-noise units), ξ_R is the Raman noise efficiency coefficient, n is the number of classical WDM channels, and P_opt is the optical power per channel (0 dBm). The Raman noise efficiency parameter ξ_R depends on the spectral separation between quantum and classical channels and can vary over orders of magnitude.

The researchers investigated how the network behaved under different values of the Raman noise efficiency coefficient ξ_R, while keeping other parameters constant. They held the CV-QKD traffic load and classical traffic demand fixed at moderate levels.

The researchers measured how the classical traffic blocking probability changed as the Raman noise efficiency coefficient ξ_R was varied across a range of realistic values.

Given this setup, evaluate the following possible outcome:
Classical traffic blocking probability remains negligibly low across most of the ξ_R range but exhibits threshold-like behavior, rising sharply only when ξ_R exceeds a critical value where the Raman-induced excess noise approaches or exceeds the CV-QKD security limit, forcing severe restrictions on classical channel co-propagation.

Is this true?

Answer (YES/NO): NO